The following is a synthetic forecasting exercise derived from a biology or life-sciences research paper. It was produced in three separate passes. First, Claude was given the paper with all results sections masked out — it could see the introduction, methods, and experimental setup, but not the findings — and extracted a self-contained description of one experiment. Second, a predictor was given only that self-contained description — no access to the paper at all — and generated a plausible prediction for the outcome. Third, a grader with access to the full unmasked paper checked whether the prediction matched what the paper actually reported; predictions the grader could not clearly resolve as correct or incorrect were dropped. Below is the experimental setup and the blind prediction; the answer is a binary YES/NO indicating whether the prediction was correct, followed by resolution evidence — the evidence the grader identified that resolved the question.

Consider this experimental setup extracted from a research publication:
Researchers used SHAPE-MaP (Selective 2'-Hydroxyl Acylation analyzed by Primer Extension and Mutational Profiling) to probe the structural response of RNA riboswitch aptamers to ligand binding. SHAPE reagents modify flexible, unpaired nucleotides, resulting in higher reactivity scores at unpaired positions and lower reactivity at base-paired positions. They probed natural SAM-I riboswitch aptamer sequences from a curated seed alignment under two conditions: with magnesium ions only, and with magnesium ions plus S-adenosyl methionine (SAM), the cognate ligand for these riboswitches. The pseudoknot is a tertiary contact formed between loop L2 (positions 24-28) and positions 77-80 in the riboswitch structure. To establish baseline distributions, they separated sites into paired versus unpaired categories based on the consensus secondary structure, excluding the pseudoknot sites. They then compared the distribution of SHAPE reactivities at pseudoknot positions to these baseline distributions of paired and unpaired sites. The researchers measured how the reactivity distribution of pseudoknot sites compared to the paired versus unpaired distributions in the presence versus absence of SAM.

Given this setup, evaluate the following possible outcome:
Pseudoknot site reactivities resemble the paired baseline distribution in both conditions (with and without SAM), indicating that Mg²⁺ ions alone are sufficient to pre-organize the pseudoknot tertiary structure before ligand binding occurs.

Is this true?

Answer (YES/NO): NO